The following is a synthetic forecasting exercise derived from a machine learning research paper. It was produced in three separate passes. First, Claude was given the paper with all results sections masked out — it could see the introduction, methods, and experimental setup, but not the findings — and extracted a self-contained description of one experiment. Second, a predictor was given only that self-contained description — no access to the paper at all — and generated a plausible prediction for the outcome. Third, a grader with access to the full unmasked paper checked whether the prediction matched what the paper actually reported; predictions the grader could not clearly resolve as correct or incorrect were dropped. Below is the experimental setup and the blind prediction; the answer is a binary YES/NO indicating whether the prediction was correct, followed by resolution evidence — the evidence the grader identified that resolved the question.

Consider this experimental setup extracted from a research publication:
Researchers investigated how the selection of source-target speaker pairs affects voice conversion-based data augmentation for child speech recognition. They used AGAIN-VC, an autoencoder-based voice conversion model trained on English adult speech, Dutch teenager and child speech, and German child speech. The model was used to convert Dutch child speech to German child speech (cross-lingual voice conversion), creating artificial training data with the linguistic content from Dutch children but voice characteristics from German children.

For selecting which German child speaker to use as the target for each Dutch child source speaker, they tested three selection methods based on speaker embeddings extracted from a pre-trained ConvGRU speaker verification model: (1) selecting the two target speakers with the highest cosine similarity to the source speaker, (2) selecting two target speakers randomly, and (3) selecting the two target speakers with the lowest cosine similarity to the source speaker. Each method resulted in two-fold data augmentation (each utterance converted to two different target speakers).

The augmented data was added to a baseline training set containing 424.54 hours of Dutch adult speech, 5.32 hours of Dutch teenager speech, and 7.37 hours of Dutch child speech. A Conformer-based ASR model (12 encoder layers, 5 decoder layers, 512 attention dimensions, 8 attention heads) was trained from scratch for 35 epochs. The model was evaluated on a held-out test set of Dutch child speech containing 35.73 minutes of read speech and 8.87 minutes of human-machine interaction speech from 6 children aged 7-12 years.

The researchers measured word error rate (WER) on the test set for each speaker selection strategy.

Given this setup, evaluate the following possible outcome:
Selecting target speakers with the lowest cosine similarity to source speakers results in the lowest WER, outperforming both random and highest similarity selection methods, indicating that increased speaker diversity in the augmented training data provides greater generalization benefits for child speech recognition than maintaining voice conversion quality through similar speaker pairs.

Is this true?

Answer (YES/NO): NO